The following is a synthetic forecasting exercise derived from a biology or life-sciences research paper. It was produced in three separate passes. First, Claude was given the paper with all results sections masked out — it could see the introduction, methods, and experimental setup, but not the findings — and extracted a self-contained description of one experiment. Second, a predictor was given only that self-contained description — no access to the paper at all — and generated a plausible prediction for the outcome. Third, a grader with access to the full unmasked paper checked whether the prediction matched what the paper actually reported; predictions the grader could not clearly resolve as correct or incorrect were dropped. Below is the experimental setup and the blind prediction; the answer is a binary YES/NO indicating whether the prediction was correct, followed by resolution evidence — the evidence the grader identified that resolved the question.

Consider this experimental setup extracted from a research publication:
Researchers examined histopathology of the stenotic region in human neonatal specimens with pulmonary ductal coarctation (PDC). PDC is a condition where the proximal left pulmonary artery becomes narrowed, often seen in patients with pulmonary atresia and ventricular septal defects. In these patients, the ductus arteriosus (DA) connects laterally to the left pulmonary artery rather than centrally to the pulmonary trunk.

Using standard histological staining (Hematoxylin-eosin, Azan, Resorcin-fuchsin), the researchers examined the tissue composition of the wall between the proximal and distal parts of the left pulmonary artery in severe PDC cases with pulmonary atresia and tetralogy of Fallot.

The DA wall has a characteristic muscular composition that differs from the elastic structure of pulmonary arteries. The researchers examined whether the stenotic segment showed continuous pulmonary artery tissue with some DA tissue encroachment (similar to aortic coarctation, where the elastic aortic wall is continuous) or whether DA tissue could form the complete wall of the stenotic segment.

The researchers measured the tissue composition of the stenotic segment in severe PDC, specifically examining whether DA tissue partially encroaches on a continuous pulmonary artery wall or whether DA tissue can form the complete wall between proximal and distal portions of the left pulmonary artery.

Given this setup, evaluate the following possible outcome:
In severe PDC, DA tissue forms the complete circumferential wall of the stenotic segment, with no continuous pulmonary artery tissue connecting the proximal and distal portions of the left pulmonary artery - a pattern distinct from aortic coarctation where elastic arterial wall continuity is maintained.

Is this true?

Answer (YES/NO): YES